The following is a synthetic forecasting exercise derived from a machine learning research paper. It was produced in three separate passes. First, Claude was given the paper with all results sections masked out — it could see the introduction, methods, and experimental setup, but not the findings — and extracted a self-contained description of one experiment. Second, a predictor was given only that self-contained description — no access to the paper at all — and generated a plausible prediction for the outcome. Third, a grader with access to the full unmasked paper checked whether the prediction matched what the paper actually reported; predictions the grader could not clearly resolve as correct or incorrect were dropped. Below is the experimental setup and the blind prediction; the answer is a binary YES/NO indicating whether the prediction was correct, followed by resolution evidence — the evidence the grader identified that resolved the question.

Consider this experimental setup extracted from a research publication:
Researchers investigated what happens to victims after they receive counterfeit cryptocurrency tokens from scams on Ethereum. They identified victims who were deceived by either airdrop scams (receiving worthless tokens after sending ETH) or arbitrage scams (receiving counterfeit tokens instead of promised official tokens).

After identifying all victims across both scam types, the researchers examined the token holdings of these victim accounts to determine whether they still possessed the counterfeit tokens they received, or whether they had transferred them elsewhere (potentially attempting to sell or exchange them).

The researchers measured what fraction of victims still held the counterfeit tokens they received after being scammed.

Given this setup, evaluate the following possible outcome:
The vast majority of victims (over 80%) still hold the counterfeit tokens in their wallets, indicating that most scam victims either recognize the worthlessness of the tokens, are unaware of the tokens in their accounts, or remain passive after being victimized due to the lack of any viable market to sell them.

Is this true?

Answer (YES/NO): NO